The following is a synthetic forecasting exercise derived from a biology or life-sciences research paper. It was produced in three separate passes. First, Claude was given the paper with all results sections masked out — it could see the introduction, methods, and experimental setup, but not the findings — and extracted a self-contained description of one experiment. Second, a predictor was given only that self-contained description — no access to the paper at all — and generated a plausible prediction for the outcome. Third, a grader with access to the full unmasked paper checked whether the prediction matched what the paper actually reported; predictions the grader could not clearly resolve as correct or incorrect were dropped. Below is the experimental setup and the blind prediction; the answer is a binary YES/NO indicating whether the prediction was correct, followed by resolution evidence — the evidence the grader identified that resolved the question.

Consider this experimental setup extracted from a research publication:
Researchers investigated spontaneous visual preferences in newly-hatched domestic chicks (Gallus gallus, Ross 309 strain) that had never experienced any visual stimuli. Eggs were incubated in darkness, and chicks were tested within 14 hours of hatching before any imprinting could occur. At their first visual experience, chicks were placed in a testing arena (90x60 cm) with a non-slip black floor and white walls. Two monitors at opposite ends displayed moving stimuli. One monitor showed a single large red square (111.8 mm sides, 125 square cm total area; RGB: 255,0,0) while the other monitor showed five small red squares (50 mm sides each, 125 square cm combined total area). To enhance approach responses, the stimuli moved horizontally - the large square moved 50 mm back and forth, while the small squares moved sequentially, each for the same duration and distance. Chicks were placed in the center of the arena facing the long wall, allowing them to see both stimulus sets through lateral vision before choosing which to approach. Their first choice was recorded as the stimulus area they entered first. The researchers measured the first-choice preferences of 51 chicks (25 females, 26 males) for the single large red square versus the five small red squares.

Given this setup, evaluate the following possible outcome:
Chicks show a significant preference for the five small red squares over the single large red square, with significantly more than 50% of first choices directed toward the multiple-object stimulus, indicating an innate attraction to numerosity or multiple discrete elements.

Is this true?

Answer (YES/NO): NO